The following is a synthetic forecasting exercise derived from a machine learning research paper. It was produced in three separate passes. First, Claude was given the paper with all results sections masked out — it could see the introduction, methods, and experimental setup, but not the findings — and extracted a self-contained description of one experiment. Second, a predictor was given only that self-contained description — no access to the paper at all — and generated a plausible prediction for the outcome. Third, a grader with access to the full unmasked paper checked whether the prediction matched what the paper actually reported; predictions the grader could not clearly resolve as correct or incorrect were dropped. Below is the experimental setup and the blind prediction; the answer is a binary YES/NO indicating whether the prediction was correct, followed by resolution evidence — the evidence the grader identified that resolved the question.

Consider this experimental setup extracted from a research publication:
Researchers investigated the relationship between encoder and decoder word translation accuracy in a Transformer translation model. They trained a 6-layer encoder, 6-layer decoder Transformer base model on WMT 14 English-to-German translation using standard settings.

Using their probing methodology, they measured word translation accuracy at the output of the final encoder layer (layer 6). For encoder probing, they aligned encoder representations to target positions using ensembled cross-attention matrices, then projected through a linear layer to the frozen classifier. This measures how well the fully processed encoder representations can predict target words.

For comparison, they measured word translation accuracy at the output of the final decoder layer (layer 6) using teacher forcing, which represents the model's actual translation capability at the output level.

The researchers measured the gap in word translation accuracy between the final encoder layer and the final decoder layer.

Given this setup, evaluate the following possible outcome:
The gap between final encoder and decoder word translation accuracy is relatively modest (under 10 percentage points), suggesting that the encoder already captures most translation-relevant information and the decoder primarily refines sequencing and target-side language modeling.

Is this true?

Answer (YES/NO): NO